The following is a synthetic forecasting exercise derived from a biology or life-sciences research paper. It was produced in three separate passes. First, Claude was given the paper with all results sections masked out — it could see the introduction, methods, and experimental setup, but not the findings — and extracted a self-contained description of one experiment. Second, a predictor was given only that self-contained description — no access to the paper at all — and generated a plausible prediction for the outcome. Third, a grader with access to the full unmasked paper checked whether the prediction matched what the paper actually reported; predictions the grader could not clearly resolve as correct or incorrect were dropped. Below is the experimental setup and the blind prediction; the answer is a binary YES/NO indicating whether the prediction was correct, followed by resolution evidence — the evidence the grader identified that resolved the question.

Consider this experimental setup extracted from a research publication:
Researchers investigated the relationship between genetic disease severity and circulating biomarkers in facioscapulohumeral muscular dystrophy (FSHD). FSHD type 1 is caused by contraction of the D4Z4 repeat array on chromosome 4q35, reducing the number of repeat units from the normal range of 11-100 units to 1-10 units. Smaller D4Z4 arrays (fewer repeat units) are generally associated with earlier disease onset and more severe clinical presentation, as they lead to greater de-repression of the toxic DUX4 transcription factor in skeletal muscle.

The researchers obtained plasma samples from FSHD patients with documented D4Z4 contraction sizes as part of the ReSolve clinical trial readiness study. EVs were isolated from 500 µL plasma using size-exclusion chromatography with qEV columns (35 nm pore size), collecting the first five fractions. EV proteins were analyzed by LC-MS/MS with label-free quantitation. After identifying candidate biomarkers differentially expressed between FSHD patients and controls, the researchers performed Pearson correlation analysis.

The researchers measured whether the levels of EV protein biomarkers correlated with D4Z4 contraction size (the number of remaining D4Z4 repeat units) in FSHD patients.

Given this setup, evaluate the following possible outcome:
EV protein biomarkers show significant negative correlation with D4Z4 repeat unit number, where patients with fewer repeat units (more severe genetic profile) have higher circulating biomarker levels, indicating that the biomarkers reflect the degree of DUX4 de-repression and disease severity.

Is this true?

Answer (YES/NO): NO